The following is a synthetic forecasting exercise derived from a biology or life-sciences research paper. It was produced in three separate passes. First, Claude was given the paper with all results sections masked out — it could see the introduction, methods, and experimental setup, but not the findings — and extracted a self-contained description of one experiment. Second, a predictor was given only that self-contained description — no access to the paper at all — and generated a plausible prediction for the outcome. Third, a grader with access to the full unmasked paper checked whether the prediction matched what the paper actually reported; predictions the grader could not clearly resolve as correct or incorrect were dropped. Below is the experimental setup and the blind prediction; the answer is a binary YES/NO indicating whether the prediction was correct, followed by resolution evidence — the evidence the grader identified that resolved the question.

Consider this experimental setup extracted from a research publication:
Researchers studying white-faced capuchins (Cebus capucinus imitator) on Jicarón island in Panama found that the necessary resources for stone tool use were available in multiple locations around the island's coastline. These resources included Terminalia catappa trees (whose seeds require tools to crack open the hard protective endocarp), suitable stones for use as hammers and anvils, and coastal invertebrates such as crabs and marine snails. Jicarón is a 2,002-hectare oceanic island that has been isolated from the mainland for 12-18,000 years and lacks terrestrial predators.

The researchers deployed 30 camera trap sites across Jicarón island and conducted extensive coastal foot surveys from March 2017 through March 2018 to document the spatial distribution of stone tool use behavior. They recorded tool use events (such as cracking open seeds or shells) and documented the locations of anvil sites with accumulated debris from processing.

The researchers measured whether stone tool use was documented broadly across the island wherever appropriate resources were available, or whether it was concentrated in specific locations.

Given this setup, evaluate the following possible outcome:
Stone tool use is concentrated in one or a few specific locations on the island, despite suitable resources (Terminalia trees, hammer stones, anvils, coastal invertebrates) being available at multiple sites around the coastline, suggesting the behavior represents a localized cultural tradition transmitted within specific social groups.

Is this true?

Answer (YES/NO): YES